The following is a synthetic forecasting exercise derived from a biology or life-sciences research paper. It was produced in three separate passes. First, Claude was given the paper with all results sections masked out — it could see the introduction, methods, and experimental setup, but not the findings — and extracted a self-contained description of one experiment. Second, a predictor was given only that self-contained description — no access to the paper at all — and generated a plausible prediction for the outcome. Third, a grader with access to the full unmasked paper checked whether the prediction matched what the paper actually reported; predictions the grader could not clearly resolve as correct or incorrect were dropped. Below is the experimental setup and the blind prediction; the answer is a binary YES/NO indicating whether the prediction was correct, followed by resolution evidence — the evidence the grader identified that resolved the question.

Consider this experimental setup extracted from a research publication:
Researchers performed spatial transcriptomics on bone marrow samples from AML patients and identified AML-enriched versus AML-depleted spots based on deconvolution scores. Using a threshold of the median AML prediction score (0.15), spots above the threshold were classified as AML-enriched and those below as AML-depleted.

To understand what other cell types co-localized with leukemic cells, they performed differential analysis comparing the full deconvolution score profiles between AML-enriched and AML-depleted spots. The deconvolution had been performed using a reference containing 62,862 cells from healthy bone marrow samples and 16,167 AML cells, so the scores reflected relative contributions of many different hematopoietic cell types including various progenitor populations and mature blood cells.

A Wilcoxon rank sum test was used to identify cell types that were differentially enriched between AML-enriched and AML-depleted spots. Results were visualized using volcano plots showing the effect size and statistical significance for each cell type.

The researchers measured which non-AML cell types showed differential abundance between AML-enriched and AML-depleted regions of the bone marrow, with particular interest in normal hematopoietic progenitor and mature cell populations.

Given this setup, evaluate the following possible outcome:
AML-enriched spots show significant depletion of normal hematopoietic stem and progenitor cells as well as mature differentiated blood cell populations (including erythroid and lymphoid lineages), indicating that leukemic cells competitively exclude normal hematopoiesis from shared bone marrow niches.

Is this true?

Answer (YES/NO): NO